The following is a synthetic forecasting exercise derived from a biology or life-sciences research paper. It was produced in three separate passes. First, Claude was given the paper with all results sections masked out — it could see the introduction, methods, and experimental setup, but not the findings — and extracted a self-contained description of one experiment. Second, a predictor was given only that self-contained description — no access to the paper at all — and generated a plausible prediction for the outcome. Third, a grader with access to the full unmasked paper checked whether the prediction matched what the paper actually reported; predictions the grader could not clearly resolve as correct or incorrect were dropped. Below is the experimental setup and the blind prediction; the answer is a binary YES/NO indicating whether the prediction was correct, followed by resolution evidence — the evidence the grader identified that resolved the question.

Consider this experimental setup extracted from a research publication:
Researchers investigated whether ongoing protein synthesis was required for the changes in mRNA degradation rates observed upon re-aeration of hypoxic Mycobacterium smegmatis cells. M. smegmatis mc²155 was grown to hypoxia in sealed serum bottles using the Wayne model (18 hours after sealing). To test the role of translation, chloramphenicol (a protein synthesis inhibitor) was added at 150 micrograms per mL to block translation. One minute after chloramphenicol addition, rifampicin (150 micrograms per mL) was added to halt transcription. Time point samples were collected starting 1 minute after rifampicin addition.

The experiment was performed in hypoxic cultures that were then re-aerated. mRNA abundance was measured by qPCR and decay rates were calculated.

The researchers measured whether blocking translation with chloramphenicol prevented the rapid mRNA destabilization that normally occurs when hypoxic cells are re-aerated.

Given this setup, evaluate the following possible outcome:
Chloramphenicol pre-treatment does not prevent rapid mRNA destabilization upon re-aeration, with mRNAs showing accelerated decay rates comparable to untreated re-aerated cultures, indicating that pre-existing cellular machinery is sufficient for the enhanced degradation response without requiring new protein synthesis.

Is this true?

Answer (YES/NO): NO